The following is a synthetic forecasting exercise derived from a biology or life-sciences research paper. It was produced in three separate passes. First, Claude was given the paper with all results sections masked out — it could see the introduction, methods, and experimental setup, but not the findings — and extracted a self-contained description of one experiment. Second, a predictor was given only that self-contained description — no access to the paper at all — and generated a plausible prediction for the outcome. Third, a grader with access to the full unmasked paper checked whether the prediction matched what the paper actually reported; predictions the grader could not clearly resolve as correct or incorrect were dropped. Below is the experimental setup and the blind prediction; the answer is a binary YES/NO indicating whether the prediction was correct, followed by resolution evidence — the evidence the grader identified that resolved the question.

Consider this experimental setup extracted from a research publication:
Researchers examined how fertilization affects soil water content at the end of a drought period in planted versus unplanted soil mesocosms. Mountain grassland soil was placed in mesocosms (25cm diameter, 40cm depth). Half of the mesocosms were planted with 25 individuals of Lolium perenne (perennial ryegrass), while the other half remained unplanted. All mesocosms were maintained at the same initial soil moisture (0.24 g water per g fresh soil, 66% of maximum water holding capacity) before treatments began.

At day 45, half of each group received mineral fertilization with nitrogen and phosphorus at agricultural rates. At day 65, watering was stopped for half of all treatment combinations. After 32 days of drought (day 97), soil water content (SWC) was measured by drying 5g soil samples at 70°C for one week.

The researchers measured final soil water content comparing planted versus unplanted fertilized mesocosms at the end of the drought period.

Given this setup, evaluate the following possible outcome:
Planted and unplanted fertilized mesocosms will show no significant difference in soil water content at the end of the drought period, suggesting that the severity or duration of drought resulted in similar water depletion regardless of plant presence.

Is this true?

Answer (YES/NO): NO